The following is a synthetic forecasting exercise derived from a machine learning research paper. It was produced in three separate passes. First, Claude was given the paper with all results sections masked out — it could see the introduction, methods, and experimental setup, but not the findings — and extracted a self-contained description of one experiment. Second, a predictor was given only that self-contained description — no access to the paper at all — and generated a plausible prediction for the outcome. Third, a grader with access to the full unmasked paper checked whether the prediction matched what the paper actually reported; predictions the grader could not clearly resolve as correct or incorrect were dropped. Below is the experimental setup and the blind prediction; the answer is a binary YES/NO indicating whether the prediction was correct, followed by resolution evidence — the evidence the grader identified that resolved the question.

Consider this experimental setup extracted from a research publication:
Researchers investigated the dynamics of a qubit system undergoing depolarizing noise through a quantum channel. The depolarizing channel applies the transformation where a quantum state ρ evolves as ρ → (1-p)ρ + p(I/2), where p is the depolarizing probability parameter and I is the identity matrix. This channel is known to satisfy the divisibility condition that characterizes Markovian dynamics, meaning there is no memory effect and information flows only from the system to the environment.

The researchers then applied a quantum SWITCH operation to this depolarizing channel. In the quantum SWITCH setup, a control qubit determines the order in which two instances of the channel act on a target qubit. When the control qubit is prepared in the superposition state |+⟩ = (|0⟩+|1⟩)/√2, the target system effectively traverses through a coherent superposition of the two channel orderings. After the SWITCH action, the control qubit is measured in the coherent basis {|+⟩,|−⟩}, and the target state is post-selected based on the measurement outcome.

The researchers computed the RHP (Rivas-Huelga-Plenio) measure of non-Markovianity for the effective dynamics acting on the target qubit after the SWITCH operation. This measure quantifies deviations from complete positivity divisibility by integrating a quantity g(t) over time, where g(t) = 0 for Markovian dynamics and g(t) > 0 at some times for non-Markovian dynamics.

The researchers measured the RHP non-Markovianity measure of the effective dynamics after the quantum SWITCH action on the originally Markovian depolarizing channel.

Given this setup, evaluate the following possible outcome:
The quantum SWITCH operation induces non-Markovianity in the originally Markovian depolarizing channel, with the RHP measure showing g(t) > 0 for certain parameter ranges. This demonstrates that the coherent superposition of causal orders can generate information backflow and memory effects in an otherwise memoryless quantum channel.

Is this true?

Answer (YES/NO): YES